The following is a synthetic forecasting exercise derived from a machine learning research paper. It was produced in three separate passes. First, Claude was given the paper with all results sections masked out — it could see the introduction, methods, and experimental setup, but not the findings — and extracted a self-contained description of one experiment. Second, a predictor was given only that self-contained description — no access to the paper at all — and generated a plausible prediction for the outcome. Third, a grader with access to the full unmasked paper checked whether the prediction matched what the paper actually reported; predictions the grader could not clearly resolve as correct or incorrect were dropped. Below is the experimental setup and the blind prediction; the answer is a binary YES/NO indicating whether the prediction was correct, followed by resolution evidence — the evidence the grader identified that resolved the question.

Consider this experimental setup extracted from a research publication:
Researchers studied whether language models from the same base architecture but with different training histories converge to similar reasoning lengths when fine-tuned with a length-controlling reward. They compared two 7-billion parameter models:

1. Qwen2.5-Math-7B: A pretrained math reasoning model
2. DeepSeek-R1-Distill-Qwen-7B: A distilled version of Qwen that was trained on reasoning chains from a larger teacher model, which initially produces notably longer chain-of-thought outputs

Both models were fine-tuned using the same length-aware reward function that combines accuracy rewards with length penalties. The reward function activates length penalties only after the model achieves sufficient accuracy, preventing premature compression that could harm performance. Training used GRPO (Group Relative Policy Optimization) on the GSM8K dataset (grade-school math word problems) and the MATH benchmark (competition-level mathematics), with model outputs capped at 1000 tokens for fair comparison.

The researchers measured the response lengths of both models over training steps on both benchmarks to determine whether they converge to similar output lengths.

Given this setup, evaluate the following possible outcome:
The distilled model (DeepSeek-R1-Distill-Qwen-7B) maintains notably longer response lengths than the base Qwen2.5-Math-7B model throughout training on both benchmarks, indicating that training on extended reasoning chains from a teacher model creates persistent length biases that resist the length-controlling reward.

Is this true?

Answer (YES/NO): NO